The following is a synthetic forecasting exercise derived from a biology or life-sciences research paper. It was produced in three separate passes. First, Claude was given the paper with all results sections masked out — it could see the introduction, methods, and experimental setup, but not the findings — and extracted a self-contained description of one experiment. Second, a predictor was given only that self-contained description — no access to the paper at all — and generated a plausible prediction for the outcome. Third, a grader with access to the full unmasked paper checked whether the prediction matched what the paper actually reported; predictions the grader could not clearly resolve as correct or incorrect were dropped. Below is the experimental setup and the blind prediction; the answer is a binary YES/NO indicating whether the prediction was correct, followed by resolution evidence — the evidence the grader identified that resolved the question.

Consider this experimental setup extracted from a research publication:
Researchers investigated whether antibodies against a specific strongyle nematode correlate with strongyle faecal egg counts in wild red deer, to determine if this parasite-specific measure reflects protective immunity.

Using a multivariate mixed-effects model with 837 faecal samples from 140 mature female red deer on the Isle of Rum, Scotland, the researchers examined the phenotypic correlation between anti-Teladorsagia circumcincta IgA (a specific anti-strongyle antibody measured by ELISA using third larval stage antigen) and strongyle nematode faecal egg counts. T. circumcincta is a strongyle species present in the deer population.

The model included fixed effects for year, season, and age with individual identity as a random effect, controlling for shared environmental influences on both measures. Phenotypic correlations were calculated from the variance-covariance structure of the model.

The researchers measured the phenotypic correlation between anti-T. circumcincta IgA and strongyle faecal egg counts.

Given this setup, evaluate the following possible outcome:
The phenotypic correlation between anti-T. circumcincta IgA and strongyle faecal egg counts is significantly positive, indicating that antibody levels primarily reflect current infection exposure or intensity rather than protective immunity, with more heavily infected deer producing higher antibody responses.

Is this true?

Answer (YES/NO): NO